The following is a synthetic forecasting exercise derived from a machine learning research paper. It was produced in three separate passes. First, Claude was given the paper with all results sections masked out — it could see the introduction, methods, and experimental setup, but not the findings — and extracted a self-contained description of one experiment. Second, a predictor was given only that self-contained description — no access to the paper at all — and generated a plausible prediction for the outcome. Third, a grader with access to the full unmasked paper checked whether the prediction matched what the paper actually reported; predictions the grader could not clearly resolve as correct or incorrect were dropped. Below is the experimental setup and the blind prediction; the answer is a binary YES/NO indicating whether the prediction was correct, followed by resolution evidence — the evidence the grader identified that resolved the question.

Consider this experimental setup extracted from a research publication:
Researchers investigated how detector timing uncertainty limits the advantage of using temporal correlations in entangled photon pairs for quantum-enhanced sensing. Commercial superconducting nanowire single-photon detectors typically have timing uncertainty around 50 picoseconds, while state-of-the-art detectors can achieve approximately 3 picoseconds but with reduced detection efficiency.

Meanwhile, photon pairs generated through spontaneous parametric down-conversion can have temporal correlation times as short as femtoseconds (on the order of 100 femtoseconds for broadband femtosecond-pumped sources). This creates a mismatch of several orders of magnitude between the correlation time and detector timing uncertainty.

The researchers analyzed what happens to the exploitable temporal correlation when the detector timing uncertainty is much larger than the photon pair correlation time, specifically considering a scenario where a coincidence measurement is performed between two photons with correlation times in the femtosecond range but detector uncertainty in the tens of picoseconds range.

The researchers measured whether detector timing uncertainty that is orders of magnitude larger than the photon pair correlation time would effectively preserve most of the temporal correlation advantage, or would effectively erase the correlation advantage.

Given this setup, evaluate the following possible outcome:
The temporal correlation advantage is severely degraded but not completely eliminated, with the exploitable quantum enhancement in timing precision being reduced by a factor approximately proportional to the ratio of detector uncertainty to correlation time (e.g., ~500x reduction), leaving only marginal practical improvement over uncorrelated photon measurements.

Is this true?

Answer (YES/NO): NO